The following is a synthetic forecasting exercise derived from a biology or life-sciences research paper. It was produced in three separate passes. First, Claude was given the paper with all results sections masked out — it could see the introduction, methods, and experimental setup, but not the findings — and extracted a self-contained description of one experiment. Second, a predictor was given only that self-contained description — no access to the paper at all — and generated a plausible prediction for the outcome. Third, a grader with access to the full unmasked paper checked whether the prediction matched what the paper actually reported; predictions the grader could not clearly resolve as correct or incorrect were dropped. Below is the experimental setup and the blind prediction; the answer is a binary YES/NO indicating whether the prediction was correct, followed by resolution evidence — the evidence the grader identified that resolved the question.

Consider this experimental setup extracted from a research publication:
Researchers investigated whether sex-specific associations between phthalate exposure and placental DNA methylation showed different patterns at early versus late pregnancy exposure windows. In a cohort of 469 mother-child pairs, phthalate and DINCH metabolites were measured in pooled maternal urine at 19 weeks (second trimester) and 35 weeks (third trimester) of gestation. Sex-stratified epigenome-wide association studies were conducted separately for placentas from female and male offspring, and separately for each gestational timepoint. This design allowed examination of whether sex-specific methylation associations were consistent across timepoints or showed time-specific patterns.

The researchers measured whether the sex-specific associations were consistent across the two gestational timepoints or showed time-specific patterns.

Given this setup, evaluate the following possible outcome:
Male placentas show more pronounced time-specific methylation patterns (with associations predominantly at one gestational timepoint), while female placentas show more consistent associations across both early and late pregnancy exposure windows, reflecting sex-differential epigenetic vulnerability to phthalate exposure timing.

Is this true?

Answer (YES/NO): NO